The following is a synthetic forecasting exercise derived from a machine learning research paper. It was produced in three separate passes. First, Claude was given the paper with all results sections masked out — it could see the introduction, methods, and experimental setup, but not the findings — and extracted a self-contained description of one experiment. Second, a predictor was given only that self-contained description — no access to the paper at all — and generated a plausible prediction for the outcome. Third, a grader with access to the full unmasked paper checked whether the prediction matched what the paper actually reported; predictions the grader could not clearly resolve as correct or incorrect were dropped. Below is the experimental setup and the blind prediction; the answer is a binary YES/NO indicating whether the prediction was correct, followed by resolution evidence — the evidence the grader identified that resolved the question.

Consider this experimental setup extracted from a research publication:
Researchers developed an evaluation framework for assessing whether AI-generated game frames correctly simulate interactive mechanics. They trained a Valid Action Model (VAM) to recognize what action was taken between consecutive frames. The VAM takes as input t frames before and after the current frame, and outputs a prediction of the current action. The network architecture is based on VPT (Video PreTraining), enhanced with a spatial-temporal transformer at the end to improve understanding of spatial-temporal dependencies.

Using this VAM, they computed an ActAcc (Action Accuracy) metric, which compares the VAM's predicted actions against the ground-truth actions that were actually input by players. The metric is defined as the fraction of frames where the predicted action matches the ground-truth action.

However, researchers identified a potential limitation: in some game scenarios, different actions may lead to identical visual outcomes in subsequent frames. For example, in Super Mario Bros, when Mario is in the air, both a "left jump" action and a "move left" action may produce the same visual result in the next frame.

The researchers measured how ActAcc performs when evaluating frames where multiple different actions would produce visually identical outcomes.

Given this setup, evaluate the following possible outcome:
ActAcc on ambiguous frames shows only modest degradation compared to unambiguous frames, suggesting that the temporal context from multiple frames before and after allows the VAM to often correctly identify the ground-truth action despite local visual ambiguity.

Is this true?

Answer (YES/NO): NO